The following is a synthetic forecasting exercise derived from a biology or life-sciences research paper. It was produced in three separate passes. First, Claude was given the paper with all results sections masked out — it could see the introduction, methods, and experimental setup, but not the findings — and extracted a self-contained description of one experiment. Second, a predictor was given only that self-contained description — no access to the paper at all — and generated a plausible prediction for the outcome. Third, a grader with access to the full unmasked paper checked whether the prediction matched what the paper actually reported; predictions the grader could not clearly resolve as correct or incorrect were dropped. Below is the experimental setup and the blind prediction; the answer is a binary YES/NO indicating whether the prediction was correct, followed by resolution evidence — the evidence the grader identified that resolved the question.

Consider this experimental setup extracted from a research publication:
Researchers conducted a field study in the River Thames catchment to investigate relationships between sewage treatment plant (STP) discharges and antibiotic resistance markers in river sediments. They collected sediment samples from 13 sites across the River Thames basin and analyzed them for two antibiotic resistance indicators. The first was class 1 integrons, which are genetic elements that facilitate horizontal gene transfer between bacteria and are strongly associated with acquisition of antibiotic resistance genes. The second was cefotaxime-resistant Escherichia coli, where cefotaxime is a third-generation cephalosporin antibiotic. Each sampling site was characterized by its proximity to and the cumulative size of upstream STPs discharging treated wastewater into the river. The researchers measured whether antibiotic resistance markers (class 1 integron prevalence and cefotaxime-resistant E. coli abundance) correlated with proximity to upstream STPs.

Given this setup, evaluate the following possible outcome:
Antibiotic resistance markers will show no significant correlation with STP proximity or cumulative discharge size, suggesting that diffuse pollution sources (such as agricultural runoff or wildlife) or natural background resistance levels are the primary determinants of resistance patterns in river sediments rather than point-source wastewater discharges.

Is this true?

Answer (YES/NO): NO